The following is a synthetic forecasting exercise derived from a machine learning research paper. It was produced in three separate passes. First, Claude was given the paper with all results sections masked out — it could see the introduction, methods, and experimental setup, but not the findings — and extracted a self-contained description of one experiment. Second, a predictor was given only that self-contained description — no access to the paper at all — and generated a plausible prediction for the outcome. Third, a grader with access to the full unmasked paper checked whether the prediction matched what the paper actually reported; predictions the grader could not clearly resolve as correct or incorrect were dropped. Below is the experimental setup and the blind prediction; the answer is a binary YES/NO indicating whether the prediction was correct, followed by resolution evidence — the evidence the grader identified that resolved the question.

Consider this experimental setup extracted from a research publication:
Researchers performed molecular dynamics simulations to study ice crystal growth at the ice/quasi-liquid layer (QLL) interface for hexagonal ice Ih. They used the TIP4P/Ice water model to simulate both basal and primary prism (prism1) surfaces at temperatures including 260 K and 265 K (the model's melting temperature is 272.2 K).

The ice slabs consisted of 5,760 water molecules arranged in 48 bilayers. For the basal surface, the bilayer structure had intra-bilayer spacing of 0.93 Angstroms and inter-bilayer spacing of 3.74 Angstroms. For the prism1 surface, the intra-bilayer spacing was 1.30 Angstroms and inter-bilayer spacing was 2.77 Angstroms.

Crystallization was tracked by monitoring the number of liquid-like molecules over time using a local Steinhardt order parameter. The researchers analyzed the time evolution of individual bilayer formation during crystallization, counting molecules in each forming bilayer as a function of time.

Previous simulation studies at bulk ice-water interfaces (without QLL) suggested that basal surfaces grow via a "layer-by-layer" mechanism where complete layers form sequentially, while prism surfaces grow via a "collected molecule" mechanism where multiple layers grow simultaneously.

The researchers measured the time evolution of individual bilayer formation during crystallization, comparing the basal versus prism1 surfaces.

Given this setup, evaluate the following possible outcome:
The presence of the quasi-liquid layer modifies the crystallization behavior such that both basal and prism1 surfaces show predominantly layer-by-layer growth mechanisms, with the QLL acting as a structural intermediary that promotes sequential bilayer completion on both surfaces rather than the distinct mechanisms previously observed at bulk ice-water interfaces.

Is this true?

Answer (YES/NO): NO